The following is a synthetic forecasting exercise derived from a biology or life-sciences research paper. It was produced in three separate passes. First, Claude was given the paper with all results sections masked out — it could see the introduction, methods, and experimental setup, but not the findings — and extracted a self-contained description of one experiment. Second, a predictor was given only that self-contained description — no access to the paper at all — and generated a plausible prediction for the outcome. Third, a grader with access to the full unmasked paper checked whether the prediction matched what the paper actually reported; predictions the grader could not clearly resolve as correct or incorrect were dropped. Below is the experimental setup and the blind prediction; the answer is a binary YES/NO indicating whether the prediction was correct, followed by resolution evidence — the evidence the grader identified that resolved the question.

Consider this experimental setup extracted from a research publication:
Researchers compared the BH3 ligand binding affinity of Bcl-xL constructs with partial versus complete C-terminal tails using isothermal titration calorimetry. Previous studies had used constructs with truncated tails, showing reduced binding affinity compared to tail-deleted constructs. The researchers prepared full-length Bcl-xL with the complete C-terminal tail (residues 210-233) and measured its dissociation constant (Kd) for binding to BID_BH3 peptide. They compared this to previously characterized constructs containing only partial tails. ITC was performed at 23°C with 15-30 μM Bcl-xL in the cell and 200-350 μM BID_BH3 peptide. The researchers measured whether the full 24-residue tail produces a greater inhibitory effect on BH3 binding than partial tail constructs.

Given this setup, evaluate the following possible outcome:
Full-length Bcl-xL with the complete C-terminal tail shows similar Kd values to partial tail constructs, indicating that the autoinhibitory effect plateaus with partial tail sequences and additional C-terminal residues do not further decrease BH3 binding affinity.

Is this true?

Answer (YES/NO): NO